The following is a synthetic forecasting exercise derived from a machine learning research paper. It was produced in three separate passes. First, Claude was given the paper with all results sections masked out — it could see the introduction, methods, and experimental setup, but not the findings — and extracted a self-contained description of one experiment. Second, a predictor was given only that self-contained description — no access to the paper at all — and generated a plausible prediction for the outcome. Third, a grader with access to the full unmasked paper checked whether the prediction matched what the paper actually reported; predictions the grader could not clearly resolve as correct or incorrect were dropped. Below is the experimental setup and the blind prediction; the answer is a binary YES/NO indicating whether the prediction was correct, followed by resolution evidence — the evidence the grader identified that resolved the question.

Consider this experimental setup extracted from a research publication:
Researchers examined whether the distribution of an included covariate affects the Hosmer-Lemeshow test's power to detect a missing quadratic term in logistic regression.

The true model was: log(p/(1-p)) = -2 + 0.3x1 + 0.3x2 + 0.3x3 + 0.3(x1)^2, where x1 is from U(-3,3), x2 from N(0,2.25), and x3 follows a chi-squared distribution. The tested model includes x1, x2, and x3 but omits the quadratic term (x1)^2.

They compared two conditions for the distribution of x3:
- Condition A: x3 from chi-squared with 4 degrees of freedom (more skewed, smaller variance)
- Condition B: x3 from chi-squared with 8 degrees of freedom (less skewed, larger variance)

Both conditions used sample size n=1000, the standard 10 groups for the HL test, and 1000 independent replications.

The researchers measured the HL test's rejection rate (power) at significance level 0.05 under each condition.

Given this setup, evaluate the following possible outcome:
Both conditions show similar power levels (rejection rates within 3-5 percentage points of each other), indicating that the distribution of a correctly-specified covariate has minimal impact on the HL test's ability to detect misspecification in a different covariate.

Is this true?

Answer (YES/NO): NO